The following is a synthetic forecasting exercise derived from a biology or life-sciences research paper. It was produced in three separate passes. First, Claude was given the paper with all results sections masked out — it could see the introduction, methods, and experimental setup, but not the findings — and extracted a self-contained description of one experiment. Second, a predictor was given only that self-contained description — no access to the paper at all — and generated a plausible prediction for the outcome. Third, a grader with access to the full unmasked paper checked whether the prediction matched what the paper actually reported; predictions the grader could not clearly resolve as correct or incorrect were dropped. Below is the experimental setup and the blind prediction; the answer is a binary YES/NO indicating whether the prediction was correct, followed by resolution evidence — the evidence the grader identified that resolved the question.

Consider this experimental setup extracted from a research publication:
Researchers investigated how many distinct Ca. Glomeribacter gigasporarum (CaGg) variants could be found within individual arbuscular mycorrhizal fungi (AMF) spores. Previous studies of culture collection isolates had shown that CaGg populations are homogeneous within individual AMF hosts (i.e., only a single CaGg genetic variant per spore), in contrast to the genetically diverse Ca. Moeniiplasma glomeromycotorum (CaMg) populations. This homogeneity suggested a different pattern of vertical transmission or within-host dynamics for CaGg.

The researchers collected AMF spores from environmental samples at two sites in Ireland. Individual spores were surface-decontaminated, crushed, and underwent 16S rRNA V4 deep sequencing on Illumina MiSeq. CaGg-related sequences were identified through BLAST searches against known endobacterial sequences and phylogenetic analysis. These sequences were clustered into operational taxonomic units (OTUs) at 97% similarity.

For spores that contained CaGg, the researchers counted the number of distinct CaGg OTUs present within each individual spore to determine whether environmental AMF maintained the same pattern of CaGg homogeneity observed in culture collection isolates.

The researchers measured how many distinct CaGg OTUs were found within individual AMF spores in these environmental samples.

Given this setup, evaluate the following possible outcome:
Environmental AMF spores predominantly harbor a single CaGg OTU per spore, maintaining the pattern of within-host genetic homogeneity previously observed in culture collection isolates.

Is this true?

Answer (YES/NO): YES